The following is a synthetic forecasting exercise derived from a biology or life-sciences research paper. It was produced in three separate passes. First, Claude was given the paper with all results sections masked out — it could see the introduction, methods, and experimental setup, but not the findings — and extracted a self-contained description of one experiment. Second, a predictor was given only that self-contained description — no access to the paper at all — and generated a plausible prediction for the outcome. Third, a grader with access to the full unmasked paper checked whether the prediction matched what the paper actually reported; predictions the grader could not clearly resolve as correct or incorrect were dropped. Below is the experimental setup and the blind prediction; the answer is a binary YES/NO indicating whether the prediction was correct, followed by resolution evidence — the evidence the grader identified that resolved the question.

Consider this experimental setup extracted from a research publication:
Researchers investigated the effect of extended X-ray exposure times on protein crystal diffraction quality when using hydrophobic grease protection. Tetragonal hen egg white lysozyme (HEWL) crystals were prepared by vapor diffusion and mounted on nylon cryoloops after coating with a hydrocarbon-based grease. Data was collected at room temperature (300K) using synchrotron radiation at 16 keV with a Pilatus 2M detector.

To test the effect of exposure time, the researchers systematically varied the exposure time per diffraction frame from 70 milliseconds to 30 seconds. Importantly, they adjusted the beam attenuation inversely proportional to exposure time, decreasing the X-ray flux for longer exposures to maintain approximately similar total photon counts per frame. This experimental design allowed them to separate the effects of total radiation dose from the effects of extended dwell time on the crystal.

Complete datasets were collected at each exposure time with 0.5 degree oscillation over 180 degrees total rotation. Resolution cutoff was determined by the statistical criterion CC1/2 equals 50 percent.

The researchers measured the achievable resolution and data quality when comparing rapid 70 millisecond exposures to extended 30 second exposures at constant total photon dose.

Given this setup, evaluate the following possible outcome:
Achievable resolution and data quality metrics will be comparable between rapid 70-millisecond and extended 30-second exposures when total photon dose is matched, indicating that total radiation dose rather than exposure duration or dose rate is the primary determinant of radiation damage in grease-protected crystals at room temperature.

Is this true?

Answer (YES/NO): YES